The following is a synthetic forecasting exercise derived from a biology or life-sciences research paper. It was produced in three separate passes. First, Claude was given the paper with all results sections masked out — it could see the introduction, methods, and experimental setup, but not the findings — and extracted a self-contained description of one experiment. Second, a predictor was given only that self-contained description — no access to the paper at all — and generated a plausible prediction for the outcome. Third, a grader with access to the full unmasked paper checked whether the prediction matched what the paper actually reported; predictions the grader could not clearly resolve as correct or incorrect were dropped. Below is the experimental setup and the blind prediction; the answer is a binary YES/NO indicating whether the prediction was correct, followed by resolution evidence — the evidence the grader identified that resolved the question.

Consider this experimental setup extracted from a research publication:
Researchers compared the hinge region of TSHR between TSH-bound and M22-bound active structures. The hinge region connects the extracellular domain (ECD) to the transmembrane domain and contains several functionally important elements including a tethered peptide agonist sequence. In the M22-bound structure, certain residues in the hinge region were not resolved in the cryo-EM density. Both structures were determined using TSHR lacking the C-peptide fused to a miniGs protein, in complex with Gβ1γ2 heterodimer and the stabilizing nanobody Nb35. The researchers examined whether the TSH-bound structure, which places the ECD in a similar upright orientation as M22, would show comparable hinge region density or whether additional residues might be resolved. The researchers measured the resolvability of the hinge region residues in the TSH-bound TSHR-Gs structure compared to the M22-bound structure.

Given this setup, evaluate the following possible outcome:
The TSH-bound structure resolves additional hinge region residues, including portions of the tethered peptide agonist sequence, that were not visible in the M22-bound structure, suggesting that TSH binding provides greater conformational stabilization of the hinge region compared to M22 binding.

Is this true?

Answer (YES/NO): YES